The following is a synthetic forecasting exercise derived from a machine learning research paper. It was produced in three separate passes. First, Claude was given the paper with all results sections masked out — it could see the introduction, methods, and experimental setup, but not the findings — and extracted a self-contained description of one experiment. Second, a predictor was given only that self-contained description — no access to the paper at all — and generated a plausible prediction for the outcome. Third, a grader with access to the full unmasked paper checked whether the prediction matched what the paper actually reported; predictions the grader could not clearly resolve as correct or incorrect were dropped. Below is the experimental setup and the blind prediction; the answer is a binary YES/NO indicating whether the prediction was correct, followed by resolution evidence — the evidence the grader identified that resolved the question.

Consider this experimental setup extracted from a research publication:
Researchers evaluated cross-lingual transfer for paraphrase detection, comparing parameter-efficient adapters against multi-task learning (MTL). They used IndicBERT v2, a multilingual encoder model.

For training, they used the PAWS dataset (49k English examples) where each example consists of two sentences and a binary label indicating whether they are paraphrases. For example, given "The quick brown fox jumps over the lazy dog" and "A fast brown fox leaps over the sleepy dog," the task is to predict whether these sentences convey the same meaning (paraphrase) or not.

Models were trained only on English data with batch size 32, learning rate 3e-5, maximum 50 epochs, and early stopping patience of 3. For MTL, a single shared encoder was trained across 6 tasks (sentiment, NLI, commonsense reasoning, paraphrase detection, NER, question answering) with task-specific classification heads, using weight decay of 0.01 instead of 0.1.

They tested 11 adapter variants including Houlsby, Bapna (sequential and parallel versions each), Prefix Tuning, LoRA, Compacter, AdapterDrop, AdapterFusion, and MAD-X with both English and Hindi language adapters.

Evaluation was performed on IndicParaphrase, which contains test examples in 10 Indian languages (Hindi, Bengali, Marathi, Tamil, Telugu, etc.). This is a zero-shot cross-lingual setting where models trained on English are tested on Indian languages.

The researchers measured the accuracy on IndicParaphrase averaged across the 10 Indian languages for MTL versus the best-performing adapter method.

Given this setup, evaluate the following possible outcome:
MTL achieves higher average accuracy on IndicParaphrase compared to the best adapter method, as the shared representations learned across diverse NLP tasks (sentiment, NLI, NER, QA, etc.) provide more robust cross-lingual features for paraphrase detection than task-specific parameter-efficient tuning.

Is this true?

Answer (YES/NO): YES